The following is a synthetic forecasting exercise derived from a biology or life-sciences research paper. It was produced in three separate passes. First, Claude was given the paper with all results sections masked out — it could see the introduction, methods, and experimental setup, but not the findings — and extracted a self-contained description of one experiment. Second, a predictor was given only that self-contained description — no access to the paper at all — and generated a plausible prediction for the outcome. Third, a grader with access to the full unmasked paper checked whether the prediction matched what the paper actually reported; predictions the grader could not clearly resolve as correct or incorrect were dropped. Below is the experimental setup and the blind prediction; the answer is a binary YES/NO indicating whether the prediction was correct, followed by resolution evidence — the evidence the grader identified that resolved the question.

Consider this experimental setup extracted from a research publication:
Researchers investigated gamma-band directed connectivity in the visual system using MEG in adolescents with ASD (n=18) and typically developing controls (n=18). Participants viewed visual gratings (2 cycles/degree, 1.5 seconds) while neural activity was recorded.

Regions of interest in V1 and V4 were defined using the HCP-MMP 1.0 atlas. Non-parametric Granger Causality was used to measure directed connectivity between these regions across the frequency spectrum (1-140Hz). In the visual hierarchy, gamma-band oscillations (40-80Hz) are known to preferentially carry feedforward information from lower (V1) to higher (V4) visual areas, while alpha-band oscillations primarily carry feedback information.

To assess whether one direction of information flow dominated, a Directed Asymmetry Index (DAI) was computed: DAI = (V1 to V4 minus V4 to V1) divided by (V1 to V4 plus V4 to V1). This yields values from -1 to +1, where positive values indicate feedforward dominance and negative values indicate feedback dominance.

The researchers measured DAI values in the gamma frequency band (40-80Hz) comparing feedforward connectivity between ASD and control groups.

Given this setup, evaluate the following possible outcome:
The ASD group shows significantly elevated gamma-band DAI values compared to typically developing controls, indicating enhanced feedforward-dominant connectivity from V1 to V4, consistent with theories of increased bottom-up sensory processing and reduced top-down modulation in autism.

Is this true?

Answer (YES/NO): NO